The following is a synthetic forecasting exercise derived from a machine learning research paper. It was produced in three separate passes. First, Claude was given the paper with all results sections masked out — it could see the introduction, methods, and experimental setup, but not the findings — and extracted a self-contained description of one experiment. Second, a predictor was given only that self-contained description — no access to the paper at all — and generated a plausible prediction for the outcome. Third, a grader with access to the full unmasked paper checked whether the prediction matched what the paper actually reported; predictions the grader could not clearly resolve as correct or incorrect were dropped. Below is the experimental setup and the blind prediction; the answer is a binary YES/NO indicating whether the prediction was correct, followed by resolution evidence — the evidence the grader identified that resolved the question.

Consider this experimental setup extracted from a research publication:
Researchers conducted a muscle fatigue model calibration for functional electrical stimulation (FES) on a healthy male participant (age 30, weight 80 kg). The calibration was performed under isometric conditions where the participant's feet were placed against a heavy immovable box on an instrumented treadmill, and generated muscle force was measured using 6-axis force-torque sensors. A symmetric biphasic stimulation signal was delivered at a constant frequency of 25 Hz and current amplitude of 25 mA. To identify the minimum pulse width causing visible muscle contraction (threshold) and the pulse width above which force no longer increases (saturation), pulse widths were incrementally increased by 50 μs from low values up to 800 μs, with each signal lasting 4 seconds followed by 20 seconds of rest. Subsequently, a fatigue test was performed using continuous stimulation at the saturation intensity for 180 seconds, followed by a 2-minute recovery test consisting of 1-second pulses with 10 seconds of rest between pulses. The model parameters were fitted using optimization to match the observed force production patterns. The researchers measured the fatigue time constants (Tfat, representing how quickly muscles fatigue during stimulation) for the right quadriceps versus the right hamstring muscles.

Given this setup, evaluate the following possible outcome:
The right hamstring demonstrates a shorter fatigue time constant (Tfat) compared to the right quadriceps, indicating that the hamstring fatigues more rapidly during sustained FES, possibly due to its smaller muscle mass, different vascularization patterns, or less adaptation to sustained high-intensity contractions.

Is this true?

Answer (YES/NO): NO